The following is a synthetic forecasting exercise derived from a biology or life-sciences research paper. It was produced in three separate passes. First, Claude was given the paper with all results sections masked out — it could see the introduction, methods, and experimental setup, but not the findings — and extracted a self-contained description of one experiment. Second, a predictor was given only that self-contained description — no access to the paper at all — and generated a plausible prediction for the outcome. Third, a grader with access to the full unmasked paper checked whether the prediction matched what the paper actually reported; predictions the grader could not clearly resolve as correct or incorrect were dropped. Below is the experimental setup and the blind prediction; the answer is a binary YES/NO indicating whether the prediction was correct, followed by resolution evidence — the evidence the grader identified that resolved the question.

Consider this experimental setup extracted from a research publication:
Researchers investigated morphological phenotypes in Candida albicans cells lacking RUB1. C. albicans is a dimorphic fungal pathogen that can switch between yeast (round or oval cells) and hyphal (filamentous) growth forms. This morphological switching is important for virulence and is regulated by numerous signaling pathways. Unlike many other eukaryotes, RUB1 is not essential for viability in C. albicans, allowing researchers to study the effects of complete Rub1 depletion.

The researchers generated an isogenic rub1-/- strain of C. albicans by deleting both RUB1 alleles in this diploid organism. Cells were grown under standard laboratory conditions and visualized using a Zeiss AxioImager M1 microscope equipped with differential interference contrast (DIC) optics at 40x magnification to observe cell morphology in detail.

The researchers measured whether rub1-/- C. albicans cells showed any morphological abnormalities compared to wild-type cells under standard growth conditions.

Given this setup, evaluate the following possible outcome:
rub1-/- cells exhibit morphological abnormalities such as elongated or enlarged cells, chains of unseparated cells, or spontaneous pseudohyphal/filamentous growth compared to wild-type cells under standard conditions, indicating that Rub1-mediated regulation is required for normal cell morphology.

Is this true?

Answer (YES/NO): YES